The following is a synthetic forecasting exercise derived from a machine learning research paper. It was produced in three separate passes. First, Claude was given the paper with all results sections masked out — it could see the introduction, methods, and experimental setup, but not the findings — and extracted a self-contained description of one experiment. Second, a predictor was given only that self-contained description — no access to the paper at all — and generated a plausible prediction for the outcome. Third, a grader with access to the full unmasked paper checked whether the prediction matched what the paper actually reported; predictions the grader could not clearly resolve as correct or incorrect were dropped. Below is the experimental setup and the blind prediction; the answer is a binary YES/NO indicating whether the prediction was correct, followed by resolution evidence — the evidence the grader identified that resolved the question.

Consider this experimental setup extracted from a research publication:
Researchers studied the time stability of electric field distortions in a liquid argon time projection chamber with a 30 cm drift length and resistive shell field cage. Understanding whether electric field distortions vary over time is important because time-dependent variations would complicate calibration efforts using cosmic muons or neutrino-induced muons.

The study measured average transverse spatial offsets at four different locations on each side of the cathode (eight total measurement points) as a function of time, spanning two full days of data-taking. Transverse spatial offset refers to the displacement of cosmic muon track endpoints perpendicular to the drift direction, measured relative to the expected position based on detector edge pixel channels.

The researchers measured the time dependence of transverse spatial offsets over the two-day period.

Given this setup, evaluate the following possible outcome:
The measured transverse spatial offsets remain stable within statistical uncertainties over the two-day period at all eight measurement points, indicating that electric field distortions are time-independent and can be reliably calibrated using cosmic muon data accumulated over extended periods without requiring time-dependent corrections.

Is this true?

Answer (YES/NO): YES